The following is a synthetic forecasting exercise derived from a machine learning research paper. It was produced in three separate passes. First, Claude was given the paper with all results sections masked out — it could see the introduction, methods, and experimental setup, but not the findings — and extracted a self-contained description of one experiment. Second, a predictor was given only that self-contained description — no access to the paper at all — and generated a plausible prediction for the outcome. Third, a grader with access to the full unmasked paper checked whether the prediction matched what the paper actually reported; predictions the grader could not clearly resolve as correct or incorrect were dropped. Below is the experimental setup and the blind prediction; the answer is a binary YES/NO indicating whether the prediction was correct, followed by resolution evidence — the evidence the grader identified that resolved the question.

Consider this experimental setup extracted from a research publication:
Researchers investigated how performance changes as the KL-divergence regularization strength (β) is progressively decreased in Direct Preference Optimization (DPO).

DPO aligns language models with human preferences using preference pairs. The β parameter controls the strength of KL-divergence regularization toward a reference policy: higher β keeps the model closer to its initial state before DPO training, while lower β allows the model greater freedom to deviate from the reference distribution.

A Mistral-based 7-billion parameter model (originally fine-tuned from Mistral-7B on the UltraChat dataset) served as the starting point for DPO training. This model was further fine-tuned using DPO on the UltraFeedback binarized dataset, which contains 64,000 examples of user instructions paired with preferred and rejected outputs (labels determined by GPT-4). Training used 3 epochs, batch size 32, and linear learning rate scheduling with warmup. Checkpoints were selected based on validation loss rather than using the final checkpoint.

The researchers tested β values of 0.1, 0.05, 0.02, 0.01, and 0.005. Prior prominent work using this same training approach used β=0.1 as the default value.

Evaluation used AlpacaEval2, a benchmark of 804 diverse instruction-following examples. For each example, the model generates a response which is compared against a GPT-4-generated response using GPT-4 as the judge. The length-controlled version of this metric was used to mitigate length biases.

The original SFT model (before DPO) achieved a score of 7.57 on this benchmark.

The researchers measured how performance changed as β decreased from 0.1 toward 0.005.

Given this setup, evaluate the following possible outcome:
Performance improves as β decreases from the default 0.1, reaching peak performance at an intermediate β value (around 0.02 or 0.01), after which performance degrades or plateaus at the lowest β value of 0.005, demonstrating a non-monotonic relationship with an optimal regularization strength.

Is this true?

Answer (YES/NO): YES